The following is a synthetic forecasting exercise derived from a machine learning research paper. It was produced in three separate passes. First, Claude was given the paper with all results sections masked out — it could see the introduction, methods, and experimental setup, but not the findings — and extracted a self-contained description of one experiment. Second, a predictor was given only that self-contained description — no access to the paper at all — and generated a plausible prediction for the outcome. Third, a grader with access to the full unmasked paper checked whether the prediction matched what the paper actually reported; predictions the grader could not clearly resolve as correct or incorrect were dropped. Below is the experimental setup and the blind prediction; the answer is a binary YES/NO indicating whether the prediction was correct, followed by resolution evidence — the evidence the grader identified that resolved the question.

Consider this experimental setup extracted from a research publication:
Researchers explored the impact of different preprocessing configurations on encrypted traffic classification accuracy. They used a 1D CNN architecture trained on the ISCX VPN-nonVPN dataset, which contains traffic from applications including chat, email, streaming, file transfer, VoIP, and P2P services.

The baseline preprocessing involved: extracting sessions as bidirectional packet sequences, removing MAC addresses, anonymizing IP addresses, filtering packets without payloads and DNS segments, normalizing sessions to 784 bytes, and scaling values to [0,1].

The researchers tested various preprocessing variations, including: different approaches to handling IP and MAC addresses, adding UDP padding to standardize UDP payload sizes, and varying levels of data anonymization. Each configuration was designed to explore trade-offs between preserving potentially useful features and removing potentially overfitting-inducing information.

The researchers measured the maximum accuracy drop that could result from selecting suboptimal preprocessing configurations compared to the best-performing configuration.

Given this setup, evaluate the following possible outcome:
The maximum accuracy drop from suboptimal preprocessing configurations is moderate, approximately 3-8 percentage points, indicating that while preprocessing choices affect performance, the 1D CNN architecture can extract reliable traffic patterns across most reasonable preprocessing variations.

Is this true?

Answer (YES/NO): YES